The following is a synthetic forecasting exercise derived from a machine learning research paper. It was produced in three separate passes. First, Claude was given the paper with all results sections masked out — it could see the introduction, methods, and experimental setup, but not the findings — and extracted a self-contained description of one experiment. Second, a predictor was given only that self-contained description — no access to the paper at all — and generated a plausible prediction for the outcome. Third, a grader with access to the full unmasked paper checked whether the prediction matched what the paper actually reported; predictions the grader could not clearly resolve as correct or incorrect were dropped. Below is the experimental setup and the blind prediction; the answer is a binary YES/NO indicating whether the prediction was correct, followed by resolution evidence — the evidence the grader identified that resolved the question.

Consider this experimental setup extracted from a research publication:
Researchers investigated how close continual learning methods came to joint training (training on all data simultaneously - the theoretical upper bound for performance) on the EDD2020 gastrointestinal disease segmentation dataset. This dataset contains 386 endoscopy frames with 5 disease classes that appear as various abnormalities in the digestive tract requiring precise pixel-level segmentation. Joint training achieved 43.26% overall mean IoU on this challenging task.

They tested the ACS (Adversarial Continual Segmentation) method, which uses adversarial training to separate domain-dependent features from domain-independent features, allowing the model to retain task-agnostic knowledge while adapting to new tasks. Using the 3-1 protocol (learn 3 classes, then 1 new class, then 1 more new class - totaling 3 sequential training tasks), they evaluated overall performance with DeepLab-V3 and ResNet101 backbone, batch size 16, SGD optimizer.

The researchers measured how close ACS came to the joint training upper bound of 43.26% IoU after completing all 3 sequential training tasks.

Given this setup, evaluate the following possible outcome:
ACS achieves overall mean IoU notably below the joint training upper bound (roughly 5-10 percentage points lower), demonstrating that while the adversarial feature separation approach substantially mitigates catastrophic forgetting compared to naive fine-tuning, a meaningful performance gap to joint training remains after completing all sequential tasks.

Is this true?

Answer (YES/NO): NO